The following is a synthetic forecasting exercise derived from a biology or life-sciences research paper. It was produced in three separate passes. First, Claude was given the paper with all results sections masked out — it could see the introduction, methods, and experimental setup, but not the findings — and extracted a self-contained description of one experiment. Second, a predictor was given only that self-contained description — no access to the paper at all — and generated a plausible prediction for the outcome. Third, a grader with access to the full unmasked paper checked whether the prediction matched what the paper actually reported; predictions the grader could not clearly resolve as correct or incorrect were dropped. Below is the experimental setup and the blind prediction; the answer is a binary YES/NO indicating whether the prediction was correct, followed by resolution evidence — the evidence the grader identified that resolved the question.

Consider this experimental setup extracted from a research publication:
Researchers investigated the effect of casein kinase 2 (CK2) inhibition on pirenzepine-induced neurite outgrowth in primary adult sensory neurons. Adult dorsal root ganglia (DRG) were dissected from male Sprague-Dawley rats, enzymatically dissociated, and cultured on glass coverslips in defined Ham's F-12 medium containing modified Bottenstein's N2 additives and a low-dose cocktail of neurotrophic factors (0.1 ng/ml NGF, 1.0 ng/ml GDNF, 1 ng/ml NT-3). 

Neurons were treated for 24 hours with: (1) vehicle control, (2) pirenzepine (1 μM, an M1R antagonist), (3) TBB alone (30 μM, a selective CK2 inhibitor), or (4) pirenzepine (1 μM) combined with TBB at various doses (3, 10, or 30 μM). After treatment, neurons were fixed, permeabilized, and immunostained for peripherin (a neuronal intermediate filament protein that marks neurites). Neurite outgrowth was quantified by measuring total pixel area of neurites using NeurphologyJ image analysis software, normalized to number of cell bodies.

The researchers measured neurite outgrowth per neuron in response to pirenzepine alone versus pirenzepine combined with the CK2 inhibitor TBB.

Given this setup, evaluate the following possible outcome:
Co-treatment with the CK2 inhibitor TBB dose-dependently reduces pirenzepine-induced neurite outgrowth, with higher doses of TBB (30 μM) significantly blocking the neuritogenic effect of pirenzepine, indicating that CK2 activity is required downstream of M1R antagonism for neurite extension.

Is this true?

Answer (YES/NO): YES